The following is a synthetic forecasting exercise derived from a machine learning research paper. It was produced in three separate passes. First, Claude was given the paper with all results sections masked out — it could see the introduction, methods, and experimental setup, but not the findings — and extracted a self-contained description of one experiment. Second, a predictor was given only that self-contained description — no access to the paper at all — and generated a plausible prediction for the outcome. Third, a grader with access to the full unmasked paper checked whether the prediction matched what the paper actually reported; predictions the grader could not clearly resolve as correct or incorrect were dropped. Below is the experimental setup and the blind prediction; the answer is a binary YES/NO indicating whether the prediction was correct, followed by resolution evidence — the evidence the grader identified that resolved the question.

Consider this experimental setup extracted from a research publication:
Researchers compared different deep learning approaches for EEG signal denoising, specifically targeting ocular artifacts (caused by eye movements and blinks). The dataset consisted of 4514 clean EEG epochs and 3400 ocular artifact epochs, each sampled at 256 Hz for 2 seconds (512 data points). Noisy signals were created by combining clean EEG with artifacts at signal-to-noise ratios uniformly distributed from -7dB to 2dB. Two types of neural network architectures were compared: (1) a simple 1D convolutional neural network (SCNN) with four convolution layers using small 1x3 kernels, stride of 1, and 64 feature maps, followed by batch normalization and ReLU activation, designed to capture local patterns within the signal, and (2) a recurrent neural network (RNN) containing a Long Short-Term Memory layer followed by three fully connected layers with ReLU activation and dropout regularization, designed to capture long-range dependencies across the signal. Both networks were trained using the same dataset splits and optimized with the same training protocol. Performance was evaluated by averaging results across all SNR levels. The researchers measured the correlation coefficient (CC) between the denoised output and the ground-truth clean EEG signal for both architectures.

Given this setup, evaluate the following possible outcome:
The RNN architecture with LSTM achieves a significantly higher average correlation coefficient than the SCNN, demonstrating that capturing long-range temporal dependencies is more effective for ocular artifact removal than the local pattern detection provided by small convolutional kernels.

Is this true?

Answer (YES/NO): NO